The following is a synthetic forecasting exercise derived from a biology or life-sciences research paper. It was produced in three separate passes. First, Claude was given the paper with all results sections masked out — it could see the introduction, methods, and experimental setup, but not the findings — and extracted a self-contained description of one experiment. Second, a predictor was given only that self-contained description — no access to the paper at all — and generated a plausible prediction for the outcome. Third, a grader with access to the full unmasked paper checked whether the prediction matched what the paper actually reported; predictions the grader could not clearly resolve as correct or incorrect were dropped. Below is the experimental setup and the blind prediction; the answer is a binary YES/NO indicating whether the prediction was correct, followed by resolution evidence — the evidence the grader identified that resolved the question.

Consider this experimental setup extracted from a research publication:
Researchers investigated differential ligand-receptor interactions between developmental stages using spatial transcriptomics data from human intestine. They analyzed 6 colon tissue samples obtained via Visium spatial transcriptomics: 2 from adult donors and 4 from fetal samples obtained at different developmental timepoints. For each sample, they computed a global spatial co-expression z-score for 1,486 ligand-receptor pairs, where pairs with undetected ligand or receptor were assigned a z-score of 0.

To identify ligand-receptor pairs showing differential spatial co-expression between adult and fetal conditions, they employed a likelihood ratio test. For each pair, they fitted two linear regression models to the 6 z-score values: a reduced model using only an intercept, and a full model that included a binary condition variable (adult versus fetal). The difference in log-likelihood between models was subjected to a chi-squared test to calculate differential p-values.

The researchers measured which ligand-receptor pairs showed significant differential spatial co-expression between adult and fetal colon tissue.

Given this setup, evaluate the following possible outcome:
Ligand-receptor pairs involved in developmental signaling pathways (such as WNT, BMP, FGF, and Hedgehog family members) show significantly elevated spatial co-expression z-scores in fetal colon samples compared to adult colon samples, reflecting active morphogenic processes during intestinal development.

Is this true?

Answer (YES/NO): NO